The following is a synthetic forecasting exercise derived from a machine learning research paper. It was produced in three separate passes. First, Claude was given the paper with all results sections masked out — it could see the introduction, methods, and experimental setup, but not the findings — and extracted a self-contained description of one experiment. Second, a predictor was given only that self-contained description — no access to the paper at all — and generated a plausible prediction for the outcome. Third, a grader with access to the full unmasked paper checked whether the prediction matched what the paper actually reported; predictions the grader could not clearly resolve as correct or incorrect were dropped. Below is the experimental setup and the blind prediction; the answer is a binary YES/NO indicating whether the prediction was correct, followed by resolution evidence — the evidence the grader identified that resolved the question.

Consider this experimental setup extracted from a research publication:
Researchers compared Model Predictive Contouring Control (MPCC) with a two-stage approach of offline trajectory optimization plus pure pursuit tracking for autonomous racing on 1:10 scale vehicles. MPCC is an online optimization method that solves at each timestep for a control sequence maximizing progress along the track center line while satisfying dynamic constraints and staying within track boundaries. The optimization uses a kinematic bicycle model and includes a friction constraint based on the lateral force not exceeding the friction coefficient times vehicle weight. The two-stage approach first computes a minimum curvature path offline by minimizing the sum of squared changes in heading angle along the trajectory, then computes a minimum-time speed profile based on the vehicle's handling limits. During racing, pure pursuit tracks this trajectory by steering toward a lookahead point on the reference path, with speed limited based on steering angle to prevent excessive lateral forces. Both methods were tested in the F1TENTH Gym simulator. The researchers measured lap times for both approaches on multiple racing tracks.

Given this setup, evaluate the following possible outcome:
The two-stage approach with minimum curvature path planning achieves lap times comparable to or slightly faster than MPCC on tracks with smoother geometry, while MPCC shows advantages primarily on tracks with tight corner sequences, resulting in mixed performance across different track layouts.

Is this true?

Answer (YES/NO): NO